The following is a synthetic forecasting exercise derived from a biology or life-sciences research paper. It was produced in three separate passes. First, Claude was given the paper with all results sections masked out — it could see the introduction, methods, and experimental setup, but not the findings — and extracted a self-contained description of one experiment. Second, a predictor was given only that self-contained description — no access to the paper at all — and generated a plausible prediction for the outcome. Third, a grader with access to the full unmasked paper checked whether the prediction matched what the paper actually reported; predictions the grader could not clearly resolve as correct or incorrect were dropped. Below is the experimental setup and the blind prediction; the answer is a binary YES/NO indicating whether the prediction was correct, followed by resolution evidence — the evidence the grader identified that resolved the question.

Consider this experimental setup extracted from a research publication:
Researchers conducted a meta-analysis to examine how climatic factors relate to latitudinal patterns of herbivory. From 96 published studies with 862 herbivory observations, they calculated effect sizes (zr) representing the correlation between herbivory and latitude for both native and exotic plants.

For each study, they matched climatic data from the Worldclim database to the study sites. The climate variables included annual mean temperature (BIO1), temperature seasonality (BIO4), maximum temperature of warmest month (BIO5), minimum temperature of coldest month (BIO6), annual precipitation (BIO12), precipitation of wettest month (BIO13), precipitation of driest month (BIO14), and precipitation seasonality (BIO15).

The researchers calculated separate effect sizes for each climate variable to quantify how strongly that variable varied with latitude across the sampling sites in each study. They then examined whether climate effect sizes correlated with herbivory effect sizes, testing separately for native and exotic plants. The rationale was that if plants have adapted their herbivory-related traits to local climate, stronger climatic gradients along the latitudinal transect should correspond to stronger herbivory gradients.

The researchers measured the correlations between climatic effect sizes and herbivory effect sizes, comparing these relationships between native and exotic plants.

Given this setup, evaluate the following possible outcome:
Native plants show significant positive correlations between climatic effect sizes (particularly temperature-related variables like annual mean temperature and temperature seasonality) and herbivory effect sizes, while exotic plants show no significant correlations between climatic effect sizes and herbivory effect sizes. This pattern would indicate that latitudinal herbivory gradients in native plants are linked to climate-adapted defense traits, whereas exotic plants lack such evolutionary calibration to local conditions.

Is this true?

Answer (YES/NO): NO